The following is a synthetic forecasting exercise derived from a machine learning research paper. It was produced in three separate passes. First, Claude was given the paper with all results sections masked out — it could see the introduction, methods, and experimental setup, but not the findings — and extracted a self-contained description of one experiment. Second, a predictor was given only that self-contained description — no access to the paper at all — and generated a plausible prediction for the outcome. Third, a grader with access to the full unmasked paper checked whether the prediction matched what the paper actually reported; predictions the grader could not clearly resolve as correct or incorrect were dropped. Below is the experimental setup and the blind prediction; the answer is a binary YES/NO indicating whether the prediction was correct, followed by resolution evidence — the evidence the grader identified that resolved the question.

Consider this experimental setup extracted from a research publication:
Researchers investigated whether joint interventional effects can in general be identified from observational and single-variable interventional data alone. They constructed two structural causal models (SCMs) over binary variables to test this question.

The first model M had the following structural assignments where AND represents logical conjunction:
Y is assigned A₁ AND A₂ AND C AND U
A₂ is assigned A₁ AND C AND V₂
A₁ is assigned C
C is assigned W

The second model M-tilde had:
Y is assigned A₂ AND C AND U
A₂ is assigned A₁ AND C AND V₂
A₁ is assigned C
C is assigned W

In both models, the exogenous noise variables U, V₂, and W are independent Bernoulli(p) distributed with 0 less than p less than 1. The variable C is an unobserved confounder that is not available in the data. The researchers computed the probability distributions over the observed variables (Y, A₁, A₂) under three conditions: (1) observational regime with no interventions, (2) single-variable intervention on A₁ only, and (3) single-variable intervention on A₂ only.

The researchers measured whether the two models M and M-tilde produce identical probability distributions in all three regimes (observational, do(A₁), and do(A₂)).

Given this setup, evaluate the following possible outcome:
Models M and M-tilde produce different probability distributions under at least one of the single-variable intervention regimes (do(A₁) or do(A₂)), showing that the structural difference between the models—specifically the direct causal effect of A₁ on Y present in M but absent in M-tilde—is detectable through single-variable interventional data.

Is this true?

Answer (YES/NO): NO